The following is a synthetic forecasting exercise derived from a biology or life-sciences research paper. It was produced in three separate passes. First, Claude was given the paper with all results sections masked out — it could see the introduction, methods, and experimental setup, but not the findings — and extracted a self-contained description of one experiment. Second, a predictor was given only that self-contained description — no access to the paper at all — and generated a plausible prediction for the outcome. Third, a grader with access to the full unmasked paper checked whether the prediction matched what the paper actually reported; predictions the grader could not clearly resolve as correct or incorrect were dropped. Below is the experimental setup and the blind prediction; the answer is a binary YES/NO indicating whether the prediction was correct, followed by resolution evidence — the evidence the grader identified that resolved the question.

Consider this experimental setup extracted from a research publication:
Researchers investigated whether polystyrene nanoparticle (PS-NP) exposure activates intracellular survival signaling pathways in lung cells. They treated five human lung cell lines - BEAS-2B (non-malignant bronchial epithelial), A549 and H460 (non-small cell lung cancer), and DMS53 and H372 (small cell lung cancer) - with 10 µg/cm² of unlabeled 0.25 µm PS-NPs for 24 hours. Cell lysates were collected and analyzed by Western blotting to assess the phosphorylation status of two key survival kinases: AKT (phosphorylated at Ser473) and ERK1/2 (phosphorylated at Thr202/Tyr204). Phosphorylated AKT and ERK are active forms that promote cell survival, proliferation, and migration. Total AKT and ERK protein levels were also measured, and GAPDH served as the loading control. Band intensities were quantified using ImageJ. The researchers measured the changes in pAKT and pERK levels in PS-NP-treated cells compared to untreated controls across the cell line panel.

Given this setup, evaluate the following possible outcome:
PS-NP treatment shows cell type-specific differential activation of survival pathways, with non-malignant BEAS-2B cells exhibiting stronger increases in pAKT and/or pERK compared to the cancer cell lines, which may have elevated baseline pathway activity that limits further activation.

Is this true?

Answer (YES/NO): YES